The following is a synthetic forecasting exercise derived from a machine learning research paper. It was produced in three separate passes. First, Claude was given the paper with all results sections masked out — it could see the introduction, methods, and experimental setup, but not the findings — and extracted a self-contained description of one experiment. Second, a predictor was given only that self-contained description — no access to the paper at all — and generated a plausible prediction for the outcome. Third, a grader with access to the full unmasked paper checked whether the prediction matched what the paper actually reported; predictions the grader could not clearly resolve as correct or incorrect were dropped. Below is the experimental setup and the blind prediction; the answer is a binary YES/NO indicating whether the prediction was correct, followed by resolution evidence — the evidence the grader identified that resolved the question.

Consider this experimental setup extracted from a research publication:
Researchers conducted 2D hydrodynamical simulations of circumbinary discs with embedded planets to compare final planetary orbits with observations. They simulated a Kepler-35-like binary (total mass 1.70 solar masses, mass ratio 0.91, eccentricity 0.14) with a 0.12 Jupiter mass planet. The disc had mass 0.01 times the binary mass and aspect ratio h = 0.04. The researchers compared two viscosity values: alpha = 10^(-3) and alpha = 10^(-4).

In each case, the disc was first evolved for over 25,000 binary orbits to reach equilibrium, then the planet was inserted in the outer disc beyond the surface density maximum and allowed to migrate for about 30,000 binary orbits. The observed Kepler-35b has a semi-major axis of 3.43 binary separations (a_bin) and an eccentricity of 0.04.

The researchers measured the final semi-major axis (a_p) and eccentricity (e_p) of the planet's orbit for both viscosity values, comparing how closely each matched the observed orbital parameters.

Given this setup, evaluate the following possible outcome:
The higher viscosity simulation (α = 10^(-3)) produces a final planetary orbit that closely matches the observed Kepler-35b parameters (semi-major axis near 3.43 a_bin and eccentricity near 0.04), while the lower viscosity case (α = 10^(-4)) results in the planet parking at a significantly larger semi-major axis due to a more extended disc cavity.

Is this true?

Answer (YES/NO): NO